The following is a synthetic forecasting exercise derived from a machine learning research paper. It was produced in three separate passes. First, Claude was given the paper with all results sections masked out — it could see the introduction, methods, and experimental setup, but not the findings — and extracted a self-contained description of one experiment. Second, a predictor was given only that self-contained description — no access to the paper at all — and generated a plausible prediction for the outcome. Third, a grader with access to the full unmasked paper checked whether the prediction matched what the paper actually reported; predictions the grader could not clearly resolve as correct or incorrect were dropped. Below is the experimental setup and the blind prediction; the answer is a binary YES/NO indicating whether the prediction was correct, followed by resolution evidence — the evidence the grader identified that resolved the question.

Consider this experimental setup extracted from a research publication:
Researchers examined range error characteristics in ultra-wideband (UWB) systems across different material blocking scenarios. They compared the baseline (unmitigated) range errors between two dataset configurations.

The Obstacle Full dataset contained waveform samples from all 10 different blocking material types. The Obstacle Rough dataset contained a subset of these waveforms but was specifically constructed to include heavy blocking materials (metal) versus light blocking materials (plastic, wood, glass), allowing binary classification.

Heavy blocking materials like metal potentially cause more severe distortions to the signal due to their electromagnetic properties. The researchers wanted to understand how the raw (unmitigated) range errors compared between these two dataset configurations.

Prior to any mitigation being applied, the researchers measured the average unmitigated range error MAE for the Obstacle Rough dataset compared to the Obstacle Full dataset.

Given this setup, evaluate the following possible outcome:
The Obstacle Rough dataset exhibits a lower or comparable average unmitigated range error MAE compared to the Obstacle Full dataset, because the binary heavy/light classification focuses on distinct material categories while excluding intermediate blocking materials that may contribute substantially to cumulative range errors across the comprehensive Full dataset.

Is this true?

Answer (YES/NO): NO